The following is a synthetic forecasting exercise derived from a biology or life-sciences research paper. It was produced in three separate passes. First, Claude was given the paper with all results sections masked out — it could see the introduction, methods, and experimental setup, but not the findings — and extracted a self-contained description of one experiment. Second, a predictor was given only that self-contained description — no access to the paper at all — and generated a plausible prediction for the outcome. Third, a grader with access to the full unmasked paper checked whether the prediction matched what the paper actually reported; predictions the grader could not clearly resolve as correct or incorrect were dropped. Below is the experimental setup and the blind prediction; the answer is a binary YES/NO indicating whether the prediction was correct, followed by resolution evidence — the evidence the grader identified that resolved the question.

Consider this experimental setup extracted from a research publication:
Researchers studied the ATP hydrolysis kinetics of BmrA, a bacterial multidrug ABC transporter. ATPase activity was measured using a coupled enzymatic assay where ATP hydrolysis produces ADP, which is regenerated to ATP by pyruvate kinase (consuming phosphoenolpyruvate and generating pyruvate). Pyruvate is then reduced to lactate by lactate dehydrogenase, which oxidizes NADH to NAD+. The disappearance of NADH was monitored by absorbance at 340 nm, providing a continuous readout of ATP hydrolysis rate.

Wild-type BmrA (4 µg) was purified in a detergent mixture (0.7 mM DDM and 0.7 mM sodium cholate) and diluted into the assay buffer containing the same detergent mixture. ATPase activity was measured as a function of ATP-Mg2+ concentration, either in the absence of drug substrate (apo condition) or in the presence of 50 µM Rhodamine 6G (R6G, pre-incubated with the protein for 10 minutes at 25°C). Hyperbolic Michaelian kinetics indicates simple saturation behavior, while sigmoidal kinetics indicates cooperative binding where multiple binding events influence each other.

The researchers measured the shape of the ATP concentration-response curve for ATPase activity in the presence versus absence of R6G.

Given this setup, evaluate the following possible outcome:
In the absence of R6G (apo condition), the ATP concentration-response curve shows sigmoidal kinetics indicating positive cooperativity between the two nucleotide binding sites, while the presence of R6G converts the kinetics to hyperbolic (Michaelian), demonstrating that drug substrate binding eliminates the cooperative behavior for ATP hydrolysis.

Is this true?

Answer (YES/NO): NO